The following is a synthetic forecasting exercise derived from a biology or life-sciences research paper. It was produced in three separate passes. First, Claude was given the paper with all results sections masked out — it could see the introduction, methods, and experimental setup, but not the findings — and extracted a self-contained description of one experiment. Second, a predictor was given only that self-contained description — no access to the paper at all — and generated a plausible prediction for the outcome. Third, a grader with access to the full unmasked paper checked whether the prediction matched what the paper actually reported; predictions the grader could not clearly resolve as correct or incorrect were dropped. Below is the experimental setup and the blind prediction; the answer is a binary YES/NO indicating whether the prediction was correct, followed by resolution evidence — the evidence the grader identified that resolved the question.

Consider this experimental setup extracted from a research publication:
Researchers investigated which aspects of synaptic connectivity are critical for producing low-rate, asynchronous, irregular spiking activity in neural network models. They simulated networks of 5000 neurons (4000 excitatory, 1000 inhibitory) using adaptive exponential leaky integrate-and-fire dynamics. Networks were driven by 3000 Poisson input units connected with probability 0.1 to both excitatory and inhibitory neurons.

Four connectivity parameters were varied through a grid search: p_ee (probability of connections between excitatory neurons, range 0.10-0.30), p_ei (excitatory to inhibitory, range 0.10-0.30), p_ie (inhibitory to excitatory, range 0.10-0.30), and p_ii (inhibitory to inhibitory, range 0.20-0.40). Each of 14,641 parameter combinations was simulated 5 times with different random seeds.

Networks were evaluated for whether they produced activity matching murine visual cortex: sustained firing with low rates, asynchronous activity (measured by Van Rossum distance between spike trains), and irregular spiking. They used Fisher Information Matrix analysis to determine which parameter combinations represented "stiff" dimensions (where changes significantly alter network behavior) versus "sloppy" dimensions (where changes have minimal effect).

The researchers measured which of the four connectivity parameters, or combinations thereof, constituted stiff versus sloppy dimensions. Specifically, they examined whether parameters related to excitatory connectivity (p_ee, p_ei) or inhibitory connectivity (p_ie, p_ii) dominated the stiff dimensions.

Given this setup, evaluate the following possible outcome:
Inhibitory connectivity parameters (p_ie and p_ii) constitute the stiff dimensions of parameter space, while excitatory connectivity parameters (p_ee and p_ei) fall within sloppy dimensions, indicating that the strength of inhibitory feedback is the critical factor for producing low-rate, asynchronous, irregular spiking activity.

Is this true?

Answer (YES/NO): NO